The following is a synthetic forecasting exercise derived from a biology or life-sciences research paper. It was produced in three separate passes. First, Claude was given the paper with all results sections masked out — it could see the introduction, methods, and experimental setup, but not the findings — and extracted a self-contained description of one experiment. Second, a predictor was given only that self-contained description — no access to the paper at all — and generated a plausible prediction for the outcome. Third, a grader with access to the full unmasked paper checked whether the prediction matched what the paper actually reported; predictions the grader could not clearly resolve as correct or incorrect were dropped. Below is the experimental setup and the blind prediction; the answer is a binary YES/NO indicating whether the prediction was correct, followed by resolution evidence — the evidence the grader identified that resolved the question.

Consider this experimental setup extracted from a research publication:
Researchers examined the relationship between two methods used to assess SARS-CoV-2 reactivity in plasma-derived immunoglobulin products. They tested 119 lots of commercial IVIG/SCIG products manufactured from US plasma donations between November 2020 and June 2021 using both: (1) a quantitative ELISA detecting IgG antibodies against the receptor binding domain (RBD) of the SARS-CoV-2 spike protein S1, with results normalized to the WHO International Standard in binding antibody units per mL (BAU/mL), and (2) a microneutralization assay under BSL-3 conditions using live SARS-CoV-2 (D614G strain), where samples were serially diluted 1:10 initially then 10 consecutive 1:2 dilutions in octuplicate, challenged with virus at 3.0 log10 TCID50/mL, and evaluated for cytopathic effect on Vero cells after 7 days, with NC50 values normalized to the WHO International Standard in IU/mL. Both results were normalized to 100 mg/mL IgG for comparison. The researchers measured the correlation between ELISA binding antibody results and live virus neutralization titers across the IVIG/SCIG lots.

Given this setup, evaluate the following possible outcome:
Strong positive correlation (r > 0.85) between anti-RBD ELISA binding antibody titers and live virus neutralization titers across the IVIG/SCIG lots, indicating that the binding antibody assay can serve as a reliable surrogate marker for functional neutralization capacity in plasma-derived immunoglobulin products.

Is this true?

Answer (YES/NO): YES